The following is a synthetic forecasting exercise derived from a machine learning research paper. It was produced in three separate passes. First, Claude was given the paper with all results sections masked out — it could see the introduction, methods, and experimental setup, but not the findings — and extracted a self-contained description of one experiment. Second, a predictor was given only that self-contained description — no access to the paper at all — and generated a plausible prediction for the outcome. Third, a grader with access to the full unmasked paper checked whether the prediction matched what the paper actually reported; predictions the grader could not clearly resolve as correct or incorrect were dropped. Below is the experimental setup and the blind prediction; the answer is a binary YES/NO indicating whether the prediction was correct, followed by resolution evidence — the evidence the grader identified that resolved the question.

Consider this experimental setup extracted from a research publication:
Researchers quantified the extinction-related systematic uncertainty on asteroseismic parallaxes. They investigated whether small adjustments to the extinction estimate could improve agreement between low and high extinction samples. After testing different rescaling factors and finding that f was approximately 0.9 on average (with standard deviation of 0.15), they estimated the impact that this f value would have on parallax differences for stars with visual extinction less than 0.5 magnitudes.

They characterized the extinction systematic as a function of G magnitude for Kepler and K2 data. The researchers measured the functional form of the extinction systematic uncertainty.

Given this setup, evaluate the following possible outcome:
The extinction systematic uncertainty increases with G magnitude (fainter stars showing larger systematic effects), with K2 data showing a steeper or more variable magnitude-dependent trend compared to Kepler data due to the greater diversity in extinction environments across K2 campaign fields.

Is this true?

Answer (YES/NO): NO